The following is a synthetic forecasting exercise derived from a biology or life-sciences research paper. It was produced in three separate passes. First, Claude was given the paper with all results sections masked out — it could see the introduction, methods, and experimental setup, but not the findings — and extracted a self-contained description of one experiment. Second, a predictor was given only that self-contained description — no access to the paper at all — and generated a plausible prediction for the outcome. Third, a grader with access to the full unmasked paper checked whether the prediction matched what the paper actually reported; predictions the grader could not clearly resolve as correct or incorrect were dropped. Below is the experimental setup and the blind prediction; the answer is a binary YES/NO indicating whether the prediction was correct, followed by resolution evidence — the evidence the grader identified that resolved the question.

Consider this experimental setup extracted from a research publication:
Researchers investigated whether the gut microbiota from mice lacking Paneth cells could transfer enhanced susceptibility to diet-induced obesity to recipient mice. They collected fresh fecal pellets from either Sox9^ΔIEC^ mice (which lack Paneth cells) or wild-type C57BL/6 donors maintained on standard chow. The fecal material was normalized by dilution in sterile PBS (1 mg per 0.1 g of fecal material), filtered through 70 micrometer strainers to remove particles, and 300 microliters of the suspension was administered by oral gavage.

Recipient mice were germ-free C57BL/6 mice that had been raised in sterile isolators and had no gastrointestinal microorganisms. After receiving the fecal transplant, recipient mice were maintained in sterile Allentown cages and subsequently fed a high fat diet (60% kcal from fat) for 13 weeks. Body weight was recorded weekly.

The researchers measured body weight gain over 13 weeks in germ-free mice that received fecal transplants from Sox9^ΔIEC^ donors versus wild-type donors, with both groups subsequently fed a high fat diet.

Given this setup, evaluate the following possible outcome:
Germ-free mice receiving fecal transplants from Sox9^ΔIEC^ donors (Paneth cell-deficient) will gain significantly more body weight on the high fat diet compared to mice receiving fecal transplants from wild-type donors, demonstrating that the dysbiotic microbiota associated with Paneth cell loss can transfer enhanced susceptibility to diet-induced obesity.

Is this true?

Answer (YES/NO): NO